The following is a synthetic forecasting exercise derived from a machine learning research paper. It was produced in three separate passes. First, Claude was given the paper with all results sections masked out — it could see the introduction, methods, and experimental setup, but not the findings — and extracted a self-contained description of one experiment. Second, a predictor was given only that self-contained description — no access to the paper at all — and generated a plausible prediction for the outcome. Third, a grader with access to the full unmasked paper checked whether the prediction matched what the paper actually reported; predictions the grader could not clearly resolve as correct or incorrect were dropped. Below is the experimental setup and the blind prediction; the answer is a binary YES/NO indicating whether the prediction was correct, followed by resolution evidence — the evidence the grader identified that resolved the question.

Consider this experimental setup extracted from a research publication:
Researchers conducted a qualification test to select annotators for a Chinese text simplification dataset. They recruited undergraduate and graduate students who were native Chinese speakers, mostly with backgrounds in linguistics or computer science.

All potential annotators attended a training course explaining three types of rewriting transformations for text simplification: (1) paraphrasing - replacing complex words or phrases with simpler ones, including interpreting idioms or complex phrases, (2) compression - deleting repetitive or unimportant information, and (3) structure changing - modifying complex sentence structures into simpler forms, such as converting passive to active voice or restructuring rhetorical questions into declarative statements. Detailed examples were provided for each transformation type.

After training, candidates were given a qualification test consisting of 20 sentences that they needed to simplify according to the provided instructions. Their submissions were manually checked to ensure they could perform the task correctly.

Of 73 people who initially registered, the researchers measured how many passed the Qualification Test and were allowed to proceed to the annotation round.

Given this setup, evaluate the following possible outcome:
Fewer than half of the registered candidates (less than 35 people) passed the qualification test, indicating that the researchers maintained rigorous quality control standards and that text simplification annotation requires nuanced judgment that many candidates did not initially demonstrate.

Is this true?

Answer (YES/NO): NO